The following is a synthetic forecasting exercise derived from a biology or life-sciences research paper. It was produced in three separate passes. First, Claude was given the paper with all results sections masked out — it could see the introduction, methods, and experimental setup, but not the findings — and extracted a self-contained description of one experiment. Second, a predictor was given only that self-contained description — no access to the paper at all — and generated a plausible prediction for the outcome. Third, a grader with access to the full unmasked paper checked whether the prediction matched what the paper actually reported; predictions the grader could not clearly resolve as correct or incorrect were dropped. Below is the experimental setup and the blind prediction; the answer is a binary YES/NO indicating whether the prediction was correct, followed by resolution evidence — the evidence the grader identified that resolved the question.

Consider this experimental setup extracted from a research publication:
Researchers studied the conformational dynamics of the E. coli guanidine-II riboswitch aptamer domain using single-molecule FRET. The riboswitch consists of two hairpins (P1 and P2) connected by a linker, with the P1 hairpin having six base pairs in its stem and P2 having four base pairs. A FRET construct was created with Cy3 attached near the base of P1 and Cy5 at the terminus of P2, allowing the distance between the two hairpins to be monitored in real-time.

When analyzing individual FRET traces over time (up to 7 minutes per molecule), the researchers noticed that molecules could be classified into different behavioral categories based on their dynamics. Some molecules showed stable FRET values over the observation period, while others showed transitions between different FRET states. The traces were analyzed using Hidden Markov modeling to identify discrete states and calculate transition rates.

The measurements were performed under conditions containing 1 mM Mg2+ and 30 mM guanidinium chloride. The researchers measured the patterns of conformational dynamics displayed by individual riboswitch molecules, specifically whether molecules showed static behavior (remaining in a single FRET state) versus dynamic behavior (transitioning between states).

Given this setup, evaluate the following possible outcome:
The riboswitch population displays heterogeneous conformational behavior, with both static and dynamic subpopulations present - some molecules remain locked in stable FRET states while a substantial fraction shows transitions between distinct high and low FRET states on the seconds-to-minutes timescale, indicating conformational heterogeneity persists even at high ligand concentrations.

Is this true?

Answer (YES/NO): YES